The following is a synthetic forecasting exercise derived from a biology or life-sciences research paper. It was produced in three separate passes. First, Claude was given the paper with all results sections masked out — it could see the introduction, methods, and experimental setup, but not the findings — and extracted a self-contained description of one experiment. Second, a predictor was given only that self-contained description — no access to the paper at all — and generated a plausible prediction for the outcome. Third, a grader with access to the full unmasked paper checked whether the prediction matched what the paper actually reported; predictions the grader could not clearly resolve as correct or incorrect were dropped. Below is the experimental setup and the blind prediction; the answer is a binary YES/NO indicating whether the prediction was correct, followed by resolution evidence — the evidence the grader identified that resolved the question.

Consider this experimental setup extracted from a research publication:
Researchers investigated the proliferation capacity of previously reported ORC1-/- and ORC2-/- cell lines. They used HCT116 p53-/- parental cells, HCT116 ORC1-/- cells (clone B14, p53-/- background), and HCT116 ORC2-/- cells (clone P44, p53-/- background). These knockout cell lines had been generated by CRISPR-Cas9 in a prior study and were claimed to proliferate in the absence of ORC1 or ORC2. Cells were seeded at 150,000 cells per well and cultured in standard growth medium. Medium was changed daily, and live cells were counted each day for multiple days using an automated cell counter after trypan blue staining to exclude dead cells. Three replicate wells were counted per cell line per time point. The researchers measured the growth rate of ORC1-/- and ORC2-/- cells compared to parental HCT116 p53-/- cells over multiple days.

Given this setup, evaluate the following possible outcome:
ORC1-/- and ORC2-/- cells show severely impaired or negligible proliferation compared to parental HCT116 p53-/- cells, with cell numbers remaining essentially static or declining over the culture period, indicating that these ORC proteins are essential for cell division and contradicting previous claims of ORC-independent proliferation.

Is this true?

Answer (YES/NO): NO